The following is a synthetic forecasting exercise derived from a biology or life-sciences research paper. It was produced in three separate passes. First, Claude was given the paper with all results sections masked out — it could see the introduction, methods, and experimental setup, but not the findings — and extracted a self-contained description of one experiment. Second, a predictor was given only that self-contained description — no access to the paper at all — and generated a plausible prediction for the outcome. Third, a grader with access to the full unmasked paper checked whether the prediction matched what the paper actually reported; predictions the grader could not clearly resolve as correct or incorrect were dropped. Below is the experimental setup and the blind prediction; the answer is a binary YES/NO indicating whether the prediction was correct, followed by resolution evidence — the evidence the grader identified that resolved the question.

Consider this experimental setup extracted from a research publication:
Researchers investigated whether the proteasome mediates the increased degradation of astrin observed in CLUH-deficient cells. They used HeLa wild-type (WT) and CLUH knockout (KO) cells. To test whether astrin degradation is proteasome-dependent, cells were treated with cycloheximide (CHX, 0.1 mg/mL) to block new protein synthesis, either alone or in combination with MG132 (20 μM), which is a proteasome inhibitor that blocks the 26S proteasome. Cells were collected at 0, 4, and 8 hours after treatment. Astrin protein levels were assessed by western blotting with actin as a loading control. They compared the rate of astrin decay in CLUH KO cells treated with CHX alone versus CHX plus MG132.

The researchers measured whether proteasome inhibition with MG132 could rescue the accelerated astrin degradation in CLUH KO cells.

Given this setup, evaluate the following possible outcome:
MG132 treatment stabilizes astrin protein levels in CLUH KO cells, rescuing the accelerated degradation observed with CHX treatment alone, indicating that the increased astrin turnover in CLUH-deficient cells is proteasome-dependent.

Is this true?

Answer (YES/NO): NO